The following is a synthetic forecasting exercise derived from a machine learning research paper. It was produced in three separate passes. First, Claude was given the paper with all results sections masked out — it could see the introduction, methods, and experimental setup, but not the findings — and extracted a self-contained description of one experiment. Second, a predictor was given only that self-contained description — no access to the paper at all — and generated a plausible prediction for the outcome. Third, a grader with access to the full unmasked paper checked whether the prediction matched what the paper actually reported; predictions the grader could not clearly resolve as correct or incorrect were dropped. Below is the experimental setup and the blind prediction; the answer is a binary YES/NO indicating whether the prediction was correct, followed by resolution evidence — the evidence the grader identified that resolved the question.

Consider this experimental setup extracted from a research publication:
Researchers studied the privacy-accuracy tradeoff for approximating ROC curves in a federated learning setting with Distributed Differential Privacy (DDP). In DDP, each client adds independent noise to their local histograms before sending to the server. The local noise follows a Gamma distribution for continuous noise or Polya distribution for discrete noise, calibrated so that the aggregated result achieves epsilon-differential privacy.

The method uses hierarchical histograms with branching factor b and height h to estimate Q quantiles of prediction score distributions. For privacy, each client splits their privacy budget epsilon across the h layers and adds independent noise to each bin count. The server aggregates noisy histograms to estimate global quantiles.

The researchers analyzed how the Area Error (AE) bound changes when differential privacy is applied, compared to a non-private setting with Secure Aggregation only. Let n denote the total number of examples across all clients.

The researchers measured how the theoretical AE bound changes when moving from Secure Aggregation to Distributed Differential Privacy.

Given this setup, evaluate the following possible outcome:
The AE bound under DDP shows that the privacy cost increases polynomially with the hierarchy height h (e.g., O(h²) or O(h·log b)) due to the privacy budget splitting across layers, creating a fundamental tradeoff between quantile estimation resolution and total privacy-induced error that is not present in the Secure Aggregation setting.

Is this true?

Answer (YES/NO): NO